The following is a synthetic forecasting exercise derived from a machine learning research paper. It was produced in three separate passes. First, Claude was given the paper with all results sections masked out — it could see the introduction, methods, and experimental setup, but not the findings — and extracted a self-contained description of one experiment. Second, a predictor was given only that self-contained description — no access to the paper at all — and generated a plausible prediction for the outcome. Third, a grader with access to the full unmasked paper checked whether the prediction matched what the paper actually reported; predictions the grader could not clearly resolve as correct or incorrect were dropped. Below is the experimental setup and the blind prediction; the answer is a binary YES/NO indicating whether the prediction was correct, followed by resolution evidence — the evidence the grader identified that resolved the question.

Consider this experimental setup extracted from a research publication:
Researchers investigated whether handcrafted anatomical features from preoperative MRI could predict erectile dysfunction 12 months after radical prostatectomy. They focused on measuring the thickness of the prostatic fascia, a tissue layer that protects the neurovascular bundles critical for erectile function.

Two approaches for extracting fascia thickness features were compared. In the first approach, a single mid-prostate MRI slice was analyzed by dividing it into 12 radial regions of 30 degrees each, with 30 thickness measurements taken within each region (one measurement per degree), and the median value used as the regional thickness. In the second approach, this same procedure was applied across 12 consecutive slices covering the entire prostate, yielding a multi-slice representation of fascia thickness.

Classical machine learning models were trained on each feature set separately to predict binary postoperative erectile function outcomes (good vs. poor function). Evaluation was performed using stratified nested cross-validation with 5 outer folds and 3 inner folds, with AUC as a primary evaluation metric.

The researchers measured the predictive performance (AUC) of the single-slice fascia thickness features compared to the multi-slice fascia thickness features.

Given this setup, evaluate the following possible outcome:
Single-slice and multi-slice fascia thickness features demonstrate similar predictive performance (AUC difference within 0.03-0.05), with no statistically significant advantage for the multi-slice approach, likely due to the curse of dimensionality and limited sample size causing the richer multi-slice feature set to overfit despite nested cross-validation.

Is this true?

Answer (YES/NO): YES